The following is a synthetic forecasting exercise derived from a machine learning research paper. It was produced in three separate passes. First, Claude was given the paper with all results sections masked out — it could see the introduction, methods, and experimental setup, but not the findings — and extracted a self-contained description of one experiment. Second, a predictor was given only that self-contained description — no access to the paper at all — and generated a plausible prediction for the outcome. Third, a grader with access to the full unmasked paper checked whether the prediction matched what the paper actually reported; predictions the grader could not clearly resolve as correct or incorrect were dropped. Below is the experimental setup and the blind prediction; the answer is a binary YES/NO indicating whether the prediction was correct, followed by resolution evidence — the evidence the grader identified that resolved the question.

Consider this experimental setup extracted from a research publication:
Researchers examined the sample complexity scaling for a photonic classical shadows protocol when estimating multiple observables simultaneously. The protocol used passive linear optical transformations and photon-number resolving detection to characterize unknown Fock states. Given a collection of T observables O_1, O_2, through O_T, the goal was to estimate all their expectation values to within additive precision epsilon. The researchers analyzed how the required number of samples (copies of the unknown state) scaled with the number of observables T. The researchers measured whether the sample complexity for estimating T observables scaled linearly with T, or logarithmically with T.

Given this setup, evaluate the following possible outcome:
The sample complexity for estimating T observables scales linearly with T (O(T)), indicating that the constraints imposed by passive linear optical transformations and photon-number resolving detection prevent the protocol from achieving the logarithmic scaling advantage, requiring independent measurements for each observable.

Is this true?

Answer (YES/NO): NO